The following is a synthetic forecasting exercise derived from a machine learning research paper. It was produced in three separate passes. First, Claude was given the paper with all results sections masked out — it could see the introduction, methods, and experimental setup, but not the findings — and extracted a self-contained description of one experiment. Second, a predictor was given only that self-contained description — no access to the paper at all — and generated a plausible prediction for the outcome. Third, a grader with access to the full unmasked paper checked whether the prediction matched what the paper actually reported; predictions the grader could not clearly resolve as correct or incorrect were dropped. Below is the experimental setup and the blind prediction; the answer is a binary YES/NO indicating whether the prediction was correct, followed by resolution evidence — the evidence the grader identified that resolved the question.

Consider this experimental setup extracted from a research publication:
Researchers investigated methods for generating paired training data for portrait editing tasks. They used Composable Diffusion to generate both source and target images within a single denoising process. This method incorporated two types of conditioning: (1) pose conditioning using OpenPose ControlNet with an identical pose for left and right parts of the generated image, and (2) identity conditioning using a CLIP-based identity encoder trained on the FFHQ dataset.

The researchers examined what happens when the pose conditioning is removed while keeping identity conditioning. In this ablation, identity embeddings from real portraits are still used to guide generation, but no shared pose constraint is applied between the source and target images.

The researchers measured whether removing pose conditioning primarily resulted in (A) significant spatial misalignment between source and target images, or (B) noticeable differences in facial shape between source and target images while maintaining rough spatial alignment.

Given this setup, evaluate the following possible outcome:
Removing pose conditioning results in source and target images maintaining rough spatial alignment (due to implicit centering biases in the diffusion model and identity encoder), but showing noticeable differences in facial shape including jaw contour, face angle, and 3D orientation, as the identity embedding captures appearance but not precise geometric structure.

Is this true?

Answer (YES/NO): NO